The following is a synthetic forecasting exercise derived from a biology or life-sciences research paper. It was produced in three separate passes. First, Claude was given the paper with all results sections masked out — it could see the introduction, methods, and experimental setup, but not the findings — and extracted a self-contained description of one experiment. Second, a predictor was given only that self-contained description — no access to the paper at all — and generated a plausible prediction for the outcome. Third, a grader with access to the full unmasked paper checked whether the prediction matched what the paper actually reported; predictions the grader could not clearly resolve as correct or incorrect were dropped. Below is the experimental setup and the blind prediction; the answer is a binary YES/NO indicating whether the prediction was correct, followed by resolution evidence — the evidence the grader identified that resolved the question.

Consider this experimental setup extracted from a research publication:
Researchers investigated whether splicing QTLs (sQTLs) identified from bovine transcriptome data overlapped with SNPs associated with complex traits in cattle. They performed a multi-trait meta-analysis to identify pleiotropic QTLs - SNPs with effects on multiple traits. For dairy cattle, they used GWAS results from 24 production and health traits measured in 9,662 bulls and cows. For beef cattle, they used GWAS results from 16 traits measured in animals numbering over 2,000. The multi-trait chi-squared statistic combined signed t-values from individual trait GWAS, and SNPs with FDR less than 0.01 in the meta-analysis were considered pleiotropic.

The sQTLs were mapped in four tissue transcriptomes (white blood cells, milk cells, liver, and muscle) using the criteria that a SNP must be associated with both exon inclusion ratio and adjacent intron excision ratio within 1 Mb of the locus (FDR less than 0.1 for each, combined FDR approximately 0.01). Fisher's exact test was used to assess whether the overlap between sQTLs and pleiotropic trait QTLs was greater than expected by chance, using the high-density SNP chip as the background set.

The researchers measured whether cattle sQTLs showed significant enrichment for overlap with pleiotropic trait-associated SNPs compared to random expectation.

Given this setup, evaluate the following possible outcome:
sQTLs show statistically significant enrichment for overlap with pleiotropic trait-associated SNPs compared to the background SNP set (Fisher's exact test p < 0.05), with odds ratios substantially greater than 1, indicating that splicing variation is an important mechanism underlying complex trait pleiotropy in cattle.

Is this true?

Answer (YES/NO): NO